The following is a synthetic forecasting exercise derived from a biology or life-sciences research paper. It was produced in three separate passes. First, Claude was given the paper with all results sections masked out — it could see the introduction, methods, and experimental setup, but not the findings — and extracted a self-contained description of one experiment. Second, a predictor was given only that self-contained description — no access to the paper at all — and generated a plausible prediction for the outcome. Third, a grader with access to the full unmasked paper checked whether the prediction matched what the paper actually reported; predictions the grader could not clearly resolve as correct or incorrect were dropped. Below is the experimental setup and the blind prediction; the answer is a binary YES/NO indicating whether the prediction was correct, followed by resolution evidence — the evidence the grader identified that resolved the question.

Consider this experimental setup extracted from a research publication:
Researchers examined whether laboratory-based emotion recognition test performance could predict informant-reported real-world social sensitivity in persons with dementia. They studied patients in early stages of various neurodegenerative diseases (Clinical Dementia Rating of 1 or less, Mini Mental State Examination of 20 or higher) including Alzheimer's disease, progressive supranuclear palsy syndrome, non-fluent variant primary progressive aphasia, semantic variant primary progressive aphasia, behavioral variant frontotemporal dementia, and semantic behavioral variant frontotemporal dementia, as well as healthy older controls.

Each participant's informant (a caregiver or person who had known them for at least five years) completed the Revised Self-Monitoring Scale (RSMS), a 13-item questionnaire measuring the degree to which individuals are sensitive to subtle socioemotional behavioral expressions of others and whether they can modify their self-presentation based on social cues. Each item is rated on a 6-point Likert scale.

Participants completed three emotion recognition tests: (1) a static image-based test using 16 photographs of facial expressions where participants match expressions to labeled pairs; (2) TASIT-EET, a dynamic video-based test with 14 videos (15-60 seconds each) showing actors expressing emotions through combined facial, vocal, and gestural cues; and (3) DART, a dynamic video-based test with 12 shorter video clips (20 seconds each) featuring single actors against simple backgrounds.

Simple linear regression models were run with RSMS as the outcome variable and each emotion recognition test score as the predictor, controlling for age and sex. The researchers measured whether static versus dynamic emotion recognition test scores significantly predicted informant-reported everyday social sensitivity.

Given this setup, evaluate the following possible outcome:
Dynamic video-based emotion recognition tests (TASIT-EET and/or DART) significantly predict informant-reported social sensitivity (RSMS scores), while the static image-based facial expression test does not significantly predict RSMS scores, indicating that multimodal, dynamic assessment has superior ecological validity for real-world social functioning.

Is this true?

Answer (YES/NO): NO